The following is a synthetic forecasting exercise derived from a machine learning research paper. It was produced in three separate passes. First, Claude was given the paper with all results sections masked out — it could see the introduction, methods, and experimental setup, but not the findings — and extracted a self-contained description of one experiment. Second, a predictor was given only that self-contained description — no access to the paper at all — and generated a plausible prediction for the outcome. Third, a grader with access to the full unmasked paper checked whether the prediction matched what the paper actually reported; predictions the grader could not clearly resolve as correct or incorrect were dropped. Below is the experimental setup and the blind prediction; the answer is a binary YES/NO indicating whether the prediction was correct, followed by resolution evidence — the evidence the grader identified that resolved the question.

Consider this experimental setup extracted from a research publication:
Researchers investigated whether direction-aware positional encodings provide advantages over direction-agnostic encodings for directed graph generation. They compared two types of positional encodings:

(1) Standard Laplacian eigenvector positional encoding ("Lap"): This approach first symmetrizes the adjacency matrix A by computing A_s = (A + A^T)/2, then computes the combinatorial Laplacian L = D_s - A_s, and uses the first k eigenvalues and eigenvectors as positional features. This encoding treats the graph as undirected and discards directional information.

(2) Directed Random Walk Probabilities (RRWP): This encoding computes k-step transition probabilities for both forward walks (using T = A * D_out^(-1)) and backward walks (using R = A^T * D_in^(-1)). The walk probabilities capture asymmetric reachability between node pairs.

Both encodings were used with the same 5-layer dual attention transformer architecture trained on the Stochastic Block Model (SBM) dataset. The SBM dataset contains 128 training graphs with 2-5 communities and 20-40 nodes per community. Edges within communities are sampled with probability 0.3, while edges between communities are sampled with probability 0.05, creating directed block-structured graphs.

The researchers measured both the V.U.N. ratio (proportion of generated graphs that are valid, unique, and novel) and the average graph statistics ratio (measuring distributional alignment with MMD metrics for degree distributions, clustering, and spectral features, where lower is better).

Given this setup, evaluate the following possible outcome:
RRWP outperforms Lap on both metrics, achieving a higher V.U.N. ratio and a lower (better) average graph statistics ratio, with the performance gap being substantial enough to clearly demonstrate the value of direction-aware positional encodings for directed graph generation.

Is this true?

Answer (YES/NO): YES